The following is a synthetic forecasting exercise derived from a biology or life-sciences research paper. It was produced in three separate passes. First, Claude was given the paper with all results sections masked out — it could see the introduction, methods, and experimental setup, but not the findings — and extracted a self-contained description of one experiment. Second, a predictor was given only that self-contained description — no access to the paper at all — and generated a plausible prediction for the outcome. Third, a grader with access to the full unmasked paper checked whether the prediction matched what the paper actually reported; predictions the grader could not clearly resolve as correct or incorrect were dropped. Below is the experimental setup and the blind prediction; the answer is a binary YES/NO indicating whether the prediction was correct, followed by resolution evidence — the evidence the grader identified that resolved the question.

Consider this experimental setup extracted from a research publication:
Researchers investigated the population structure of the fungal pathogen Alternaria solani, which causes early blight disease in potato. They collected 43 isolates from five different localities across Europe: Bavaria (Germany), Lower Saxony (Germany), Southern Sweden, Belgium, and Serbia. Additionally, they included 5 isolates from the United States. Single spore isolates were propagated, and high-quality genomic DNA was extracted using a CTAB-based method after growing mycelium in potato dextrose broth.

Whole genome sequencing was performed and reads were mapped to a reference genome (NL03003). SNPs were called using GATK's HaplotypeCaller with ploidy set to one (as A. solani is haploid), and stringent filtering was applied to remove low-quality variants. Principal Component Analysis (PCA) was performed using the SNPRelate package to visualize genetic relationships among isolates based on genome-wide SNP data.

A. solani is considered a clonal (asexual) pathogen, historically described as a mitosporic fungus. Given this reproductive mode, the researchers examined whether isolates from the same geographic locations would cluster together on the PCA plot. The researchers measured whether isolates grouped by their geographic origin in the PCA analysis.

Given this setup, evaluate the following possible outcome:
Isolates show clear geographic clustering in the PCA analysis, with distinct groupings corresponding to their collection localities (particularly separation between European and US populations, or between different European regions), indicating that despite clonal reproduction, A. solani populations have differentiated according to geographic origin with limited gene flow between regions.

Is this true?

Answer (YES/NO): NO